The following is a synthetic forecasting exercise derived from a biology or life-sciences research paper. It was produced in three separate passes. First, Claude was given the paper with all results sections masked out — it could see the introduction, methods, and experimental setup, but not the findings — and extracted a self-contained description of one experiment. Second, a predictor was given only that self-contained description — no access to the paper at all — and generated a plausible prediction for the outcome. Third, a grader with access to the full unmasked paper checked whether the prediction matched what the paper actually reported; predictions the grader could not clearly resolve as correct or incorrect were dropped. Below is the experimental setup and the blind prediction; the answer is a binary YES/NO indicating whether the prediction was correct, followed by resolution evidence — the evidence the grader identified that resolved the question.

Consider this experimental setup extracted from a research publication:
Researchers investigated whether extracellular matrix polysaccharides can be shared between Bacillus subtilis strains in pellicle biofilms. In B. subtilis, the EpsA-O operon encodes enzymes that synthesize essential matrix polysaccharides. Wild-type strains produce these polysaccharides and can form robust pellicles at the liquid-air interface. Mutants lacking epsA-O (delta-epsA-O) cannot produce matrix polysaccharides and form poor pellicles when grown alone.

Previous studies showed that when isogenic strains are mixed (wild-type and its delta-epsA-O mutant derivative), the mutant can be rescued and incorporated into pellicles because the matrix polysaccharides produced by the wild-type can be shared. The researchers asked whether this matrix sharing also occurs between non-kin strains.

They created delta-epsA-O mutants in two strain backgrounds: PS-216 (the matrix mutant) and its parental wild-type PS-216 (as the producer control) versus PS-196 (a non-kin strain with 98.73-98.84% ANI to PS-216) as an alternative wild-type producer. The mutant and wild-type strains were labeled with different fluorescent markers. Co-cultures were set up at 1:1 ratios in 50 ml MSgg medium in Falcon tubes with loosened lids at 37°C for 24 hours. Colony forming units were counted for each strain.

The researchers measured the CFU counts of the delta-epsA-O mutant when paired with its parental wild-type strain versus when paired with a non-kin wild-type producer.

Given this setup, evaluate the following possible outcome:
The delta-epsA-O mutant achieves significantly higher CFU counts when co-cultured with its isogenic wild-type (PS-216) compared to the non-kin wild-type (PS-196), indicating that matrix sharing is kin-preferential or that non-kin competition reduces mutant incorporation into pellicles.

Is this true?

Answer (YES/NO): YES